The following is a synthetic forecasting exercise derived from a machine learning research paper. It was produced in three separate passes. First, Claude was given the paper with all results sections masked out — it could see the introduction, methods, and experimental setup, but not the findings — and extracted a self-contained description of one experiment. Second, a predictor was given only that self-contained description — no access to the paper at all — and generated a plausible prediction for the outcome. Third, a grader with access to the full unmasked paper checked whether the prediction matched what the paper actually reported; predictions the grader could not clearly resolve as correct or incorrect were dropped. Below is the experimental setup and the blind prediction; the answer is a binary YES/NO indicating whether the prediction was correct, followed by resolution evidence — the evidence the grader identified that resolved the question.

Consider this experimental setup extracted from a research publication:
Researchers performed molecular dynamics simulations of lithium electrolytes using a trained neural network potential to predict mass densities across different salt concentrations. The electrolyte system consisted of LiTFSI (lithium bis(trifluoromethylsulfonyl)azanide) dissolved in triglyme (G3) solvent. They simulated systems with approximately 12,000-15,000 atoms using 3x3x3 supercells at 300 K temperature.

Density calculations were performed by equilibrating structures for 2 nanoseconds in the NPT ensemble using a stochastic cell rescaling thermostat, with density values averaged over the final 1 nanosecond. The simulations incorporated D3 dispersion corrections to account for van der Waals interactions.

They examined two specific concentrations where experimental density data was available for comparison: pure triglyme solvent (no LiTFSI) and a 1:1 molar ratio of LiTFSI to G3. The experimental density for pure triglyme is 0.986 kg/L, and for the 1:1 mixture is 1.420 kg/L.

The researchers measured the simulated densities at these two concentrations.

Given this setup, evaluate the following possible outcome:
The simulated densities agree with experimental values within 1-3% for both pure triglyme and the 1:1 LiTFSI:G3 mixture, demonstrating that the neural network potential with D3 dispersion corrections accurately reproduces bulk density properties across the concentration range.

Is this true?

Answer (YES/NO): YES